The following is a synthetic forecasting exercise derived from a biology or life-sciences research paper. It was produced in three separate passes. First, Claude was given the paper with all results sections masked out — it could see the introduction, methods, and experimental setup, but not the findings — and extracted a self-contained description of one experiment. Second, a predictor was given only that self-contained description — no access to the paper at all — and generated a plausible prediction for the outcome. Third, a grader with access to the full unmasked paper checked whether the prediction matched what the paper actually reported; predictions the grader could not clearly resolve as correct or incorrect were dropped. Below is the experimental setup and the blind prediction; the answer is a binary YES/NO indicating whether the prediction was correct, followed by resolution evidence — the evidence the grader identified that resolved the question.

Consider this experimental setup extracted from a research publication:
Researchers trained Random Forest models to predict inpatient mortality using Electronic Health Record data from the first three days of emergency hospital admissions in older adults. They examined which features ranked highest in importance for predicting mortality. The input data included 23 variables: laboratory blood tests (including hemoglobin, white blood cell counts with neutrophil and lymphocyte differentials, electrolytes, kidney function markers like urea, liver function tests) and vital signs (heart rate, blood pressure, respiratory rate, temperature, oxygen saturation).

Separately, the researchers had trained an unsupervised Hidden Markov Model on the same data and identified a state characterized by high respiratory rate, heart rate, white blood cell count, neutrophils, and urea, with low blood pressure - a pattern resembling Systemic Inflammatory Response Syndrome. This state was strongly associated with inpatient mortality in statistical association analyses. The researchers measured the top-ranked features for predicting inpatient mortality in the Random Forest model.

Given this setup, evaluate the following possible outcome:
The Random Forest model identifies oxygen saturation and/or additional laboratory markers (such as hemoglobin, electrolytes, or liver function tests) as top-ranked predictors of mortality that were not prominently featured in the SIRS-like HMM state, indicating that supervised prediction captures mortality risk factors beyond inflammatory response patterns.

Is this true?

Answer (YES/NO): NO